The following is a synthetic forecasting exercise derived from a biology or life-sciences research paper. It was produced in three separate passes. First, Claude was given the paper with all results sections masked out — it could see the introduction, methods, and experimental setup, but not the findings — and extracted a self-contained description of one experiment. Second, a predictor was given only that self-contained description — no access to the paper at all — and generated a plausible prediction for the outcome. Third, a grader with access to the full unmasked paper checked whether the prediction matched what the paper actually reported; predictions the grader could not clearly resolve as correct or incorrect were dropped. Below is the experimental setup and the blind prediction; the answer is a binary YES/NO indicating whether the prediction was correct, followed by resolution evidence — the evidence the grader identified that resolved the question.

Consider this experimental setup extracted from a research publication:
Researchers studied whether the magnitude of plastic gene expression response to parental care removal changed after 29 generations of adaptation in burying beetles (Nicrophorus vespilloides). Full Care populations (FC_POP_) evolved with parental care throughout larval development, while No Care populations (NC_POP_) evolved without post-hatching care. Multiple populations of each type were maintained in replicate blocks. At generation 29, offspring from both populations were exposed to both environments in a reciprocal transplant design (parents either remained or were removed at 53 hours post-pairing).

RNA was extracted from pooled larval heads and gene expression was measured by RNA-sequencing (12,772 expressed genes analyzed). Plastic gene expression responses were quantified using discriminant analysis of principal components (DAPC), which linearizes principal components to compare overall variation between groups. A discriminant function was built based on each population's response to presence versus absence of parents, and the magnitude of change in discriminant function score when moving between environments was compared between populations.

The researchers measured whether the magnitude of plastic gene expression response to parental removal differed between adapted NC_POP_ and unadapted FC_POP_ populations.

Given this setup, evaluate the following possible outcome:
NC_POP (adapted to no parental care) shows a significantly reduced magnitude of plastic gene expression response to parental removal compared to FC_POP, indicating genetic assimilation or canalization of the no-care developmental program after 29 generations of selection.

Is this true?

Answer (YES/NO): YES